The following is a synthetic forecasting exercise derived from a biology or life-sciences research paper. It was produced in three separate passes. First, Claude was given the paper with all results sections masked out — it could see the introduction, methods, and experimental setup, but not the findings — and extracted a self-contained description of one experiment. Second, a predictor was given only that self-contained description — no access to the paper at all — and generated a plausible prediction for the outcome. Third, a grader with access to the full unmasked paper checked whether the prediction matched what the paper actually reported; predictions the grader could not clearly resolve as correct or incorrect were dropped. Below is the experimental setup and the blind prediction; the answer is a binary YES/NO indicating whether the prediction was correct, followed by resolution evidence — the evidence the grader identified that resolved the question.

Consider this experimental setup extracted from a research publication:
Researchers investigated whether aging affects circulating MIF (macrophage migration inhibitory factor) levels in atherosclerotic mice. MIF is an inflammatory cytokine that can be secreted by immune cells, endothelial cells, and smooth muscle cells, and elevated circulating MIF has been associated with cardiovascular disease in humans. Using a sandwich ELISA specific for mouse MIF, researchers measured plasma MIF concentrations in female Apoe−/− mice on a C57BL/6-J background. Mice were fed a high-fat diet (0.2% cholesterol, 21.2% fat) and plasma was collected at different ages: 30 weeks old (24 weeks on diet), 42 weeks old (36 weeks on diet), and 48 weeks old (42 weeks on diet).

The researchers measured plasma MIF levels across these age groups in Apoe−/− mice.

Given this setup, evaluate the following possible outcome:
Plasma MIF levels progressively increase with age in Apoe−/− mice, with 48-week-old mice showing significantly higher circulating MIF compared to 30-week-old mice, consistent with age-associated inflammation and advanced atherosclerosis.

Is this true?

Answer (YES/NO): NO